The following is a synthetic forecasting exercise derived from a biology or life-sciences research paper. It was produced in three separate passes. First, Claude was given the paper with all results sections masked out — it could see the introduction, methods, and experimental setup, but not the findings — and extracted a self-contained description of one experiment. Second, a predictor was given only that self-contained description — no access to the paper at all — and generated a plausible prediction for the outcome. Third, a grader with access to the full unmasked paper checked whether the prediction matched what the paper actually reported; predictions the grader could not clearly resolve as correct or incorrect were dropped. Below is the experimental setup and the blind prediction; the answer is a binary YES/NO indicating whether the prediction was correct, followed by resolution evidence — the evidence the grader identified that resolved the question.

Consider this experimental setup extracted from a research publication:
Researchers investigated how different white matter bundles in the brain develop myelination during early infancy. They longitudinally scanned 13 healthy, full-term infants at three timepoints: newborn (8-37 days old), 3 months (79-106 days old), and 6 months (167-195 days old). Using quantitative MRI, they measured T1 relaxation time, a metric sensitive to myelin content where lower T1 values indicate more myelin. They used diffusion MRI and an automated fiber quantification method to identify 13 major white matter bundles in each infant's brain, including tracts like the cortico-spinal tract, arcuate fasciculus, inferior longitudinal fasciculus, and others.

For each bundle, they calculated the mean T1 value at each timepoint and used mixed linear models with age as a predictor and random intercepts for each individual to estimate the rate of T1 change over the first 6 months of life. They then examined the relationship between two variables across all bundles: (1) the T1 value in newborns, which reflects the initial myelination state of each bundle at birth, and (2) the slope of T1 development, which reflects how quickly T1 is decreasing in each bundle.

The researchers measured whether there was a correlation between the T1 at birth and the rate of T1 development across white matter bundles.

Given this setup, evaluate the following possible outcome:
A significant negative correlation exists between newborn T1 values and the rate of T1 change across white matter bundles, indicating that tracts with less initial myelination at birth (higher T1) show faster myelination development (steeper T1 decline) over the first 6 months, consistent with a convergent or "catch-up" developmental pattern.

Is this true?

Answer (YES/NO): YES